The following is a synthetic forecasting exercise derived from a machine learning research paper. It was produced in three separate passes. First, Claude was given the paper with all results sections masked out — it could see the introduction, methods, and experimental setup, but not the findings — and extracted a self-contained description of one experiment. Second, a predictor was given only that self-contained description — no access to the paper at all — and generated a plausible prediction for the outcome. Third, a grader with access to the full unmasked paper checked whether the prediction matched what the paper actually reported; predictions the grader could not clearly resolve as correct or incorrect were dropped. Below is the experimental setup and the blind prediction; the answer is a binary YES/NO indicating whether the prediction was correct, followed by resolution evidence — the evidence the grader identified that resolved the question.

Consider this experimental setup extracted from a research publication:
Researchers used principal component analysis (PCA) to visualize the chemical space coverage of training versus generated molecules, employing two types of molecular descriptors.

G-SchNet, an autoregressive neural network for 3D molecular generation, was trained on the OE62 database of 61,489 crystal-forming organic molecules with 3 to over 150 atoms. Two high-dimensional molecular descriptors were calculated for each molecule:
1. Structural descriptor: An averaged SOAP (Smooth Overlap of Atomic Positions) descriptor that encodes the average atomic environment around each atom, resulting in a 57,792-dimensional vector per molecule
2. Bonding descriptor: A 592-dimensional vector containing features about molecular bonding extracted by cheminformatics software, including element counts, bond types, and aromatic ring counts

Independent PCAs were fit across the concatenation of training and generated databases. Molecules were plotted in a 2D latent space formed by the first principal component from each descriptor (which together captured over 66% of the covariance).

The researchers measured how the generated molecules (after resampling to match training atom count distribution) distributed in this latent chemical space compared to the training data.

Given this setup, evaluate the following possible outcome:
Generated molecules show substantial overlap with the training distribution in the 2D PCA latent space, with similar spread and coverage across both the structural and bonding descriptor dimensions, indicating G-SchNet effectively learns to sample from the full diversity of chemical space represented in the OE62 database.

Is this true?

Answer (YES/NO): NO